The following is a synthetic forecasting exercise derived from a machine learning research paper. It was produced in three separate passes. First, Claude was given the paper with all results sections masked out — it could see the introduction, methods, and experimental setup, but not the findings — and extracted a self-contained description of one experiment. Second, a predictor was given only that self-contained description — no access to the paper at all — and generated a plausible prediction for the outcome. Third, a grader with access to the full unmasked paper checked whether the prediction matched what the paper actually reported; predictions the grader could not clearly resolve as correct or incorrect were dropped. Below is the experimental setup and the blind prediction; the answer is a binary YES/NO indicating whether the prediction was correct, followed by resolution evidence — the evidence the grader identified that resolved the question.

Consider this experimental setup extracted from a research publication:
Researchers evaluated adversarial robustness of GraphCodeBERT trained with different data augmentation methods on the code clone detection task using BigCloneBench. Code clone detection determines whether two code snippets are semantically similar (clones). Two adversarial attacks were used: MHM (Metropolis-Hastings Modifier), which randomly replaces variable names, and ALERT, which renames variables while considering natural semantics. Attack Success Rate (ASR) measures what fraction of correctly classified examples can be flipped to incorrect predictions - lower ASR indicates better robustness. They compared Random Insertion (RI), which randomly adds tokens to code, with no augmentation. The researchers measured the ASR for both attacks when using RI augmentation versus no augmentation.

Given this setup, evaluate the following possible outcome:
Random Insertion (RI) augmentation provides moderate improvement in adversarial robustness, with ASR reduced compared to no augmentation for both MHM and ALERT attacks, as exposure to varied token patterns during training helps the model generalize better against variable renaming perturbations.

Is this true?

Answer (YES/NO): NO